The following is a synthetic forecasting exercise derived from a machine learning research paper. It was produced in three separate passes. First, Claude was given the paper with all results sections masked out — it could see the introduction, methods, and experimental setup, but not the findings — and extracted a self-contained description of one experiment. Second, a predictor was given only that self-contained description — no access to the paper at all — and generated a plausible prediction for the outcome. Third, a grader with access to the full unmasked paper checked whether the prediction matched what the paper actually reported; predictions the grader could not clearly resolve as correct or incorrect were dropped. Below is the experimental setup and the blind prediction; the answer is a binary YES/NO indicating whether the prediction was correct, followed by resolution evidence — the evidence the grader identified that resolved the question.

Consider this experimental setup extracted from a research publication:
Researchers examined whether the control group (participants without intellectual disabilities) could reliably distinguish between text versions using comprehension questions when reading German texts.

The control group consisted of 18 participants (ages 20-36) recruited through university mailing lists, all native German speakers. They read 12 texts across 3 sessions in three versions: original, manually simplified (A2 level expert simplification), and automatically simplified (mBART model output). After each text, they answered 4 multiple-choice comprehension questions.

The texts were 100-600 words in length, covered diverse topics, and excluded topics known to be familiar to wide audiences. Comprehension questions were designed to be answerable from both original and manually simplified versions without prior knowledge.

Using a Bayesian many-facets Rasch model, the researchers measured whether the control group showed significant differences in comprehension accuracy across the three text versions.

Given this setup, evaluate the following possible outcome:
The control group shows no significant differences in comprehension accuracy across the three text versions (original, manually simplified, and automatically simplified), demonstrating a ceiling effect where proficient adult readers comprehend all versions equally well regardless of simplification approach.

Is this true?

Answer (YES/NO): NO